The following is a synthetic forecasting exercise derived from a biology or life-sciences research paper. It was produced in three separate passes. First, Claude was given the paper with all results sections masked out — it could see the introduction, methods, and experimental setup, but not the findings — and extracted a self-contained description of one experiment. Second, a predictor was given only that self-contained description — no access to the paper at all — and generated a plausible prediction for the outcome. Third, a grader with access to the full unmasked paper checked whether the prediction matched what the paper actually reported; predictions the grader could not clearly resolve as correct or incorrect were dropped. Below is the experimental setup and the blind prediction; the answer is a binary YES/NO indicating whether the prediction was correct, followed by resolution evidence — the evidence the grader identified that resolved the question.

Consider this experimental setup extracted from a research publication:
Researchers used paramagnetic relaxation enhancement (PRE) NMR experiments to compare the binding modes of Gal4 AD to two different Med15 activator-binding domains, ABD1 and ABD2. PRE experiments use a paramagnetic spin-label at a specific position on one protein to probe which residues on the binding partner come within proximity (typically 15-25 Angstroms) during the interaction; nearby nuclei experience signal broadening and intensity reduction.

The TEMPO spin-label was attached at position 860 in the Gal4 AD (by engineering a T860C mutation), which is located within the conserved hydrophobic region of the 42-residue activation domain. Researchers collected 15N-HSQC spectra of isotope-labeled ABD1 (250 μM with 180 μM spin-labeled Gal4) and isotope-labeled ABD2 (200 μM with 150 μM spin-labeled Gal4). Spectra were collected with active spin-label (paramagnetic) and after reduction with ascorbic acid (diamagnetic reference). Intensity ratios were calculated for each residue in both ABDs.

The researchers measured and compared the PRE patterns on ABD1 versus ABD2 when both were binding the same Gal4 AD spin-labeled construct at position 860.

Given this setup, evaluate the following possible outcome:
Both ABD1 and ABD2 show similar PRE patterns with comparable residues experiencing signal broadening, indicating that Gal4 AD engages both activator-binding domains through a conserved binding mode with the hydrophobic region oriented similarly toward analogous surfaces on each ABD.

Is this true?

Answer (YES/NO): NO